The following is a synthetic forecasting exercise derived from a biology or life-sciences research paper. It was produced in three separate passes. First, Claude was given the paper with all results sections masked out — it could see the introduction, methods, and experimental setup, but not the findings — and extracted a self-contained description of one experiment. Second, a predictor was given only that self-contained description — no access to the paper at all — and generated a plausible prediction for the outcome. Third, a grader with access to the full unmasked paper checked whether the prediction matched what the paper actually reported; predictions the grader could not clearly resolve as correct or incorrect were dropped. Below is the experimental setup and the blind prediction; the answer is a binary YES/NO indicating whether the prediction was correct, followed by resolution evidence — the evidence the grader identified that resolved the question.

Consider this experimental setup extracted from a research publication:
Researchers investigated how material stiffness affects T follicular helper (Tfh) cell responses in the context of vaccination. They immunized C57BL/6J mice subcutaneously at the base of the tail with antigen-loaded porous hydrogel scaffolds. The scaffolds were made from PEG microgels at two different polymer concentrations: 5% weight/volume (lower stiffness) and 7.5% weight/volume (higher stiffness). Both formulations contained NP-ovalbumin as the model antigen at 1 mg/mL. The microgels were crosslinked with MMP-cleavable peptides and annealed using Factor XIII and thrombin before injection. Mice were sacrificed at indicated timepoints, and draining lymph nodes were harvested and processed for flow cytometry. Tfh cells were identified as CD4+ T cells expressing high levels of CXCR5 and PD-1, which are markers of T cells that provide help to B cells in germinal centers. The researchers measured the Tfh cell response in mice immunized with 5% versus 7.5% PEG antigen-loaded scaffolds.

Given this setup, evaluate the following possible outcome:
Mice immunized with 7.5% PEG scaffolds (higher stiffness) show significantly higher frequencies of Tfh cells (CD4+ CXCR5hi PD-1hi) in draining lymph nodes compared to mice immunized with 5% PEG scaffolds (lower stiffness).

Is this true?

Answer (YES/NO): YES